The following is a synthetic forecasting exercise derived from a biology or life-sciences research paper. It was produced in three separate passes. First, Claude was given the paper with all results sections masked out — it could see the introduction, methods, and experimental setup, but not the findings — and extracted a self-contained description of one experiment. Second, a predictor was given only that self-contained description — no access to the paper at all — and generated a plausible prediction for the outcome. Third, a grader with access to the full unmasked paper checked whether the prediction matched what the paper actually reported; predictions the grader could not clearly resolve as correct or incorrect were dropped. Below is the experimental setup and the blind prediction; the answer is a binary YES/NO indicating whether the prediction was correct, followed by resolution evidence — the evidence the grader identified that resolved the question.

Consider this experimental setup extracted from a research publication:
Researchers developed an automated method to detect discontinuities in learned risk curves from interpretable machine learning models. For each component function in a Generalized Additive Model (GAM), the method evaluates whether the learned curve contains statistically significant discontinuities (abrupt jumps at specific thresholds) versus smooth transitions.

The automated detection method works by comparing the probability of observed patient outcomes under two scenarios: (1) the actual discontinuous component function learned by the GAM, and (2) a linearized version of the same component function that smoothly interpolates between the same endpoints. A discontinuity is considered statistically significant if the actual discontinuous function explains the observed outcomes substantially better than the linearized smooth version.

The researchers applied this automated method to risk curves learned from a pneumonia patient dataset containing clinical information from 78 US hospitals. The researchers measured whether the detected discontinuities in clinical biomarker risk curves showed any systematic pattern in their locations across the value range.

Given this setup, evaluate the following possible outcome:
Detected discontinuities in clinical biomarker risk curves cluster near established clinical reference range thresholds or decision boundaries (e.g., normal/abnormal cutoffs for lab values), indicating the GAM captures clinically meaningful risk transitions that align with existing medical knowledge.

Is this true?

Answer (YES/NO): NO